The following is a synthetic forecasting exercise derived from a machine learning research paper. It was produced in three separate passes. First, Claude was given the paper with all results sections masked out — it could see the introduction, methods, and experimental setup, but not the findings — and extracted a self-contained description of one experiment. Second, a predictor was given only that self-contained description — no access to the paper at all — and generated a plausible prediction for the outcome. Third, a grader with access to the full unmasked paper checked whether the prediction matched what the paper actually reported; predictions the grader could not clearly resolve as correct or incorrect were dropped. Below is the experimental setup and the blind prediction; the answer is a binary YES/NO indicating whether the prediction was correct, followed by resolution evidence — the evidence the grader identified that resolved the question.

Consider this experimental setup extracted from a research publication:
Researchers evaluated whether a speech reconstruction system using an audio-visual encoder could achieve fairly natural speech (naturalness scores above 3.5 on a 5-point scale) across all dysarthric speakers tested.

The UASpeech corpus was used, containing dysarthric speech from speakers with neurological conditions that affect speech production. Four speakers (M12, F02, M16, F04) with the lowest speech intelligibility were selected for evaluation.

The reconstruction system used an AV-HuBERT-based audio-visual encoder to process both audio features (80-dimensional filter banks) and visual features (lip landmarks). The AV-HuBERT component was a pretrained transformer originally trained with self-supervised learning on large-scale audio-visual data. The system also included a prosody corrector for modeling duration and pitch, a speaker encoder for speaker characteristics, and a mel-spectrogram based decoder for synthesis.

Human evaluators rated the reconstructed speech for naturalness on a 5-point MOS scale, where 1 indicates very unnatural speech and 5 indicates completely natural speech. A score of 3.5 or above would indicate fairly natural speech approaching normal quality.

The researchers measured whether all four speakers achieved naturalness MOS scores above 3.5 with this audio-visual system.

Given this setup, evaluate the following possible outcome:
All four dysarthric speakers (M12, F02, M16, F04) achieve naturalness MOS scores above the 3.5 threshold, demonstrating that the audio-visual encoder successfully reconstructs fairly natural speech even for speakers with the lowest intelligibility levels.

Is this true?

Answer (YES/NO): YES